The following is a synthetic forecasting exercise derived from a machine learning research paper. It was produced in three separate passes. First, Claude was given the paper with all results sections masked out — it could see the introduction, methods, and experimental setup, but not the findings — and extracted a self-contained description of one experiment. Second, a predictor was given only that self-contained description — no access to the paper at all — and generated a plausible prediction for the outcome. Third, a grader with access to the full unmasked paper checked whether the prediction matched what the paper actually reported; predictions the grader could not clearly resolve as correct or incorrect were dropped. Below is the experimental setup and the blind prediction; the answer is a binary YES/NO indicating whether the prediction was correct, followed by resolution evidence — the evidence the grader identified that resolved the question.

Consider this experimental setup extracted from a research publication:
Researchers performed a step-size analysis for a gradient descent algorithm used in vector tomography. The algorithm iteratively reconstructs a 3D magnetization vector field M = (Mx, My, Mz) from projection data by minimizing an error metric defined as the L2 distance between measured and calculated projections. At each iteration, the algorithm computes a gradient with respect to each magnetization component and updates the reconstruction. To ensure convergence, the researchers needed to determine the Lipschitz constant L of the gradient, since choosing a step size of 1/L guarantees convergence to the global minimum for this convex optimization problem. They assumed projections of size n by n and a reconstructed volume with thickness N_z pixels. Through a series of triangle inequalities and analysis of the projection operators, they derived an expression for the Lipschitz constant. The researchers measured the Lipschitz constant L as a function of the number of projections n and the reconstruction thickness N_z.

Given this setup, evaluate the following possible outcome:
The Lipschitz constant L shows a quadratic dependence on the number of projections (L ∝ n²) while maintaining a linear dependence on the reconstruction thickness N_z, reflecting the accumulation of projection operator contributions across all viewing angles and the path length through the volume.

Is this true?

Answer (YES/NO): NO